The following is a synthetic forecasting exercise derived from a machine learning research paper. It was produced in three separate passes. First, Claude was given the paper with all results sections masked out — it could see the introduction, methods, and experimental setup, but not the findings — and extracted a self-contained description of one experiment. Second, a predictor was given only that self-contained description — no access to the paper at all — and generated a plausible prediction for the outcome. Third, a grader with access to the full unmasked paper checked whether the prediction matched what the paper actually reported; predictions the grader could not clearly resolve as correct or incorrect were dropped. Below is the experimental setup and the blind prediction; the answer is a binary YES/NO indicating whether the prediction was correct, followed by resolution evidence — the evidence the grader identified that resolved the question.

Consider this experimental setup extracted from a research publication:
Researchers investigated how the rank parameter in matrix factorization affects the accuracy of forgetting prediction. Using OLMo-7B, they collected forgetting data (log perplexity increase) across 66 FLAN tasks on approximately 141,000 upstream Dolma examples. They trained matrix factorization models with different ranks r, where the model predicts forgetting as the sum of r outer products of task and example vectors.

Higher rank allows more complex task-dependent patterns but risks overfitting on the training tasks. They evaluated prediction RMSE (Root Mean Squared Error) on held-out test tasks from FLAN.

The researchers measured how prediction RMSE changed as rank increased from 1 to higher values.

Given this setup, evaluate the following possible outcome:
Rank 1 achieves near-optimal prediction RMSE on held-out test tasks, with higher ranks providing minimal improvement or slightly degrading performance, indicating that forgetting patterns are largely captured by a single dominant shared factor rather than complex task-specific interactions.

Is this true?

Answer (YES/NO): NO